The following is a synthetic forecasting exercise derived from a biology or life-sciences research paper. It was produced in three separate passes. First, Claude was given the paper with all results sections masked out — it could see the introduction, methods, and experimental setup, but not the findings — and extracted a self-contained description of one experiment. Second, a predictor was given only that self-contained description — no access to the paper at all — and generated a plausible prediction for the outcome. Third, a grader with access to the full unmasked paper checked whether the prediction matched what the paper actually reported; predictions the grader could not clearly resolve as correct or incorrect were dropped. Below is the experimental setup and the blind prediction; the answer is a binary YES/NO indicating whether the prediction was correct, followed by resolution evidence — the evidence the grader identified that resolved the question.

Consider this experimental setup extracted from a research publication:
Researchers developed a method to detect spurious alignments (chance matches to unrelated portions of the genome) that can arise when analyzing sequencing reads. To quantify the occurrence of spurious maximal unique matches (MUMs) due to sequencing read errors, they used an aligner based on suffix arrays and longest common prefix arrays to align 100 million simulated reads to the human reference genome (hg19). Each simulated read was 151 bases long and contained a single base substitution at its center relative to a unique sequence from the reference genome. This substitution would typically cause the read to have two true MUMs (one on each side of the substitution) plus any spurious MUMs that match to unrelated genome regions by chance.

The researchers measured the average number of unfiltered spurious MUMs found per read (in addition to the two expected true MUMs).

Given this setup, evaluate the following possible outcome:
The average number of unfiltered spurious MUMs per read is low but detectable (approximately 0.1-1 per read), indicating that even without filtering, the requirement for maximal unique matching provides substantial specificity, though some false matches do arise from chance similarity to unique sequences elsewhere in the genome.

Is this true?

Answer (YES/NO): NO